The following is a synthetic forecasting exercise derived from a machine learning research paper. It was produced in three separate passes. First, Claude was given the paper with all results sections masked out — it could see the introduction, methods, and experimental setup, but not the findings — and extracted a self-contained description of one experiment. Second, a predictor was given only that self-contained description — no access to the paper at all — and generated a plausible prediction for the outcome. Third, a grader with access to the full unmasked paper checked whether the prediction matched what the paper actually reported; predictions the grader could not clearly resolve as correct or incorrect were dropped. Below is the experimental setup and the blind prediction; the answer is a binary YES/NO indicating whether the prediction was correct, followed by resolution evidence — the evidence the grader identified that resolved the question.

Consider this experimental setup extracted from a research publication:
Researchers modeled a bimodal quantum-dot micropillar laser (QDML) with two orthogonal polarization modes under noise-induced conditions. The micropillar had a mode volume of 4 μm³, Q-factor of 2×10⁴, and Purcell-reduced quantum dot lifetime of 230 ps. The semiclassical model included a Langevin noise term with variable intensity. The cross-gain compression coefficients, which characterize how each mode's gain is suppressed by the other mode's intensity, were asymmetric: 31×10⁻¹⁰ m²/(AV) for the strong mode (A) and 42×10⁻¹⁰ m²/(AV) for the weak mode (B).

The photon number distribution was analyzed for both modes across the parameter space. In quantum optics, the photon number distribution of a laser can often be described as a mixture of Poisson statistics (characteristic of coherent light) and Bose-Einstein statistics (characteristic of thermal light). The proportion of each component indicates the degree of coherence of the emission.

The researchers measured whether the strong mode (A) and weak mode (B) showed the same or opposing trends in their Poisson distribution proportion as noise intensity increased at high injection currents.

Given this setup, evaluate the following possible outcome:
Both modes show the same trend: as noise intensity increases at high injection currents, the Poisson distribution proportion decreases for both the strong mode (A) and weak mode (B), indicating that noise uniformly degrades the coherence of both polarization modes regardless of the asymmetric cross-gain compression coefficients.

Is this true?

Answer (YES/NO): NO